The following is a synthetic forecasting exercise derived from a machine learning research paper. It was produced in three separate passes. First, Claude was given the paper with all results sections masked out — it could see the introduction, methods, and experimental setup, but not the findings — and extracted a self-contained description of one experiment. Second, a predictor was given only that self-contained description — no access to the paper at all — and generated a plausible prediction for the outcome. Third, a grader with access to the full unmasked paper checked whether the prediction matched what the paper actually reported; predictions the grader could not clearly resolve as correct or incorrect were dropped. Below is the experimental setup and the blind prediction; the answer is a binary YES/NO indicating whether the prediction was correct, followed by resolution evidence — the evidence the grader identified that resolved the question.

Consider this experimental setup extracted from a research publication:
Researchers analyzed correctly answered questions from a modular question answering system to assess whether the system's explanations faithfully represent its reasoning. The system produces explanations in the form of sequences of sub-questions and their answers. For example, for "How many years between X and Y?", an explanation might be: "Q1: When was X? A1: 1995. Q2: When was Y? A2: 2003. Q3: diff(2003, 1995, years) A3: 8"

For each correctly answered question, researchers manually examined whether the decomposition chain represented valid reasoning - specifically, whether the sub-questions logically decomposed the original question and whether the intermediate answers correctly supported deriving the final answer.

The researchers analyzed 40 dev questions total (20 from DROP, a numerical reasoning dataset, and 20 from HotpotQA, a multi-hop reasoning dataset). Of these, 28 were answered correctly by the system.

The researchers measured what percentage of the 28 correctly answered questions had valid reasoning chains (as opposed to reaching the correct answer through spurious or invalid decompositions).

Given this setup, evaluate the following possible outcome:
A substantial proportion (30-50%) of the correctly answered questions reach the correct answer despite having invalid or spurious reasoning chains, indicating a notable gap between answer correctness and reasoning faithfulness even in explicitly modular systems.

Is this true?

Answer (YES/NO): NO